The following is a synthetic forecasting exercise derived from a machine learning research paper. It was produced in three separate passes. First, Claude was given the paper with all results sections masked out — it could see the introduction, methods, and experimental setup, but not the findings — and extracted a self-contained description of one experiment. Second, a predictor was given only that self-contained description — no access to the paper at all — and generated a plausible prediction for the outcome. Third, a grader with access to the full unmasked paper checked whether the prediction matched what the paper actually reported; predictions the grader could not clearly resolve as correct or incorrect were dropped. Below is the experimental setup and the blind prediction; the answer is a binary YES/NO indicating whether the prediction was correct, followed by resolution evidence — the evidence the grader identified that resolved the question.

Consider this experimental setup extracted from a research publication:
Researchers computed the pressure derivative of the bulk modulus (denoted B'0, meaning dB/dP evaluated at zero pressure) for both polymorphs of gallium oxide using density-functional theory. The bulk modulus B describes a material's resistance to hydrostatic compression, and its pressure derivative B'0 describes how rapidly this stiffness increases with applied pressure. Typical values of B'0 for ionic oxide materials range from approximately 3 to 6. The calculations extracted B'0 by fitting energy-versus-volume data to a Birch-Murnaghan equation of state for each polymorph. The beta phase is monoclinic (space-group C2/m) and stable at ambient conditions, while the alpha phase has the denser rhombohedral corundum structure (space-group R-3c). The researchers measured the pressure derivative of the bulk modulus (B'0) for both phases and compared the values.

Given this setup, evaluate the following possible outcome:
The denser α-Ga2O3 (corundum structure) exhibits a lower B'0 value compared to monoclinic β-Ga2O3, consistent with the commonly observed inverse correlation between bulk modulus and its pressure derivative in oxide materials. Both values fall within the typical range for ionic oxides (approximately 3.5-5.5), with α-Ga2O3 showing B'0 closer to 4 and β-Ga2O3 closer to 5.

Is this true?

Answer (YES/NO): NO